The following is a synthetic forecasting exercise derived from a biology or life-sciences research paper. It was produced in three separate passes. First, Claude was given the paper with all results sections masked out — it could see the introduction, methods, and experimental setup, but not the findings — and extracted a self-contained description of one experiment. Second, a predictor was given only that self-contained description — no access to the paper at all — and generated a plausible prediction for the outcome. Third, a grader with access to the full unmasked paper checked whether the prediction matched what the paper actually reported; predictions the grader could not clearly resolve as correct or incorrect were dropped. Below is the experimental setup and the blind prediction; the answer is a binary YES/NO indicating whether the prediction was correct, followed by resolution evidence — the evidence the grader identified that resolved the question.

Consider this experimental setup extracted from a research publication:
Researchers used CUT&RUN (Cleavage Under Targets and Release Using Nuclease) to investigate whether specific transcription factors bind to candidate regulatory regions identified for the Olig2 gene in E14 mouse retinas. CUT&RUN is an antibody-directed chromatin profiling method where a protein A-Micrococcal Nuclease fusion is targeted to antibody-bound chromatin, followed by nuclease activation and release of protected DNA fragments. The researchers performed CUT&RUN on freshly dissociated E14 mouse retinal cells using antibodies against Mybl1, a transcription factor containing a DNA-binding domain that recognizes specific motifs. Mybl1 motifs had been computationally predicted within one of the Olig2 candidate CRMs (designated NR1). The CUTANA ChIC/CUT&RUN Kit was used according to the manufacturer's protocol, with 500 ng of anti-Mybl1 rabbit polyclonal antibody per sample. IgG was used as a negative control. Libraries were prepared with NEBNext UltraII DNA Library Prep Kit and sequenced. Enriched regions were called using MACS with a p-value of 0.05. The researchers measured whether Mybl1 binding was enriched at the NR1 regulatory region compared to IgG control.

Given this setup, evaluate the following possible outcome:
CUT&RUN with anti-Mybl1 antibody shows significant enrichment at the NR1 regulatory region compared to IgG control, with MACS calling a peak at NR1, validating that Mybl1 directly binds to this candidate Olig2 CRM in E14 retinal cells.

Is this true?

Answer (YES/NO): NO